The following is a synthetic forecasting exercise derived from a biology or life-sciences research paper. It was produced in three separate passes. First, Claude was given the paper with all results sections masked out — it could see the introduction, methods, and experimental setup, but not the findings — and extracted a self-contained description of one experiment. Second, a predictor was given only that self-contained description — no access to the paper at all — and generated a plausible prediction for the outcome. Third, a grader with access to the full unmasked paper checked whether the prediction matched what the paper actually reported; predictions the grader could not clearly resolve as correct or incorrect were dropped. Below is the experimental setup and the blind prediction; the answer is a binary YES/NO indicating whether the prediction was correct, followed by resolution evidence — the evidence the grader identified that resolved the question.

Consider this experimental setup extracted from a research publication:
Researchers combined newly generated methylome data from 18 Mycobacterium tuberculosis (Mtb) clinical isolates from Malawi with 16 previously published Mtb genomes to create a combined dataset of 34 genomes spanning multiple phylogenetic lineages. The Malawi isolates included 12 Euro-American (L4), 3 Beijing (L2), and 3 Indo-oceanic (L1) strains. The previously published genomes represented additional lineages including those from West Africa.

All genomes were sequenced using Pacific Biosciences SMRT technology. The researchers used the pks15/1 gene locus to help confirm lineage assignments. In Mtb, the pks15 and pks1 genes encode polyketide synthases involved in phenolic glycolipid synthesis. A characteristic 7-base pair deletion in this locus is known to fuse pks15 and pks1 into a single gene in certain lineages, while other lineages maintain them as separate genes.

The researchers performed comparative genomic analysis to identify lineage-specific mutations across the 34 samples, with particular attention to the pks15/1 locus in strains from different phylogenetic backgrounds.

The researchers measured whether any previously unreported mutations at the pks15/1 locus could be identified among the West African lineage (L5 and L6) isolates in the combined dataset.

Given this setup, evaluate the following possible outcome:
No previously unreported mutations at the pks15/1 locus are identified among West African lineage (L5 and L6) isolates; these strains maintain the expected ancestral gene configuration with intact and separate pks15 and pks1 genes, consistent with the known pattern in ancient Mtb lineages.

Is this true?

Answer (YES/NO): NO